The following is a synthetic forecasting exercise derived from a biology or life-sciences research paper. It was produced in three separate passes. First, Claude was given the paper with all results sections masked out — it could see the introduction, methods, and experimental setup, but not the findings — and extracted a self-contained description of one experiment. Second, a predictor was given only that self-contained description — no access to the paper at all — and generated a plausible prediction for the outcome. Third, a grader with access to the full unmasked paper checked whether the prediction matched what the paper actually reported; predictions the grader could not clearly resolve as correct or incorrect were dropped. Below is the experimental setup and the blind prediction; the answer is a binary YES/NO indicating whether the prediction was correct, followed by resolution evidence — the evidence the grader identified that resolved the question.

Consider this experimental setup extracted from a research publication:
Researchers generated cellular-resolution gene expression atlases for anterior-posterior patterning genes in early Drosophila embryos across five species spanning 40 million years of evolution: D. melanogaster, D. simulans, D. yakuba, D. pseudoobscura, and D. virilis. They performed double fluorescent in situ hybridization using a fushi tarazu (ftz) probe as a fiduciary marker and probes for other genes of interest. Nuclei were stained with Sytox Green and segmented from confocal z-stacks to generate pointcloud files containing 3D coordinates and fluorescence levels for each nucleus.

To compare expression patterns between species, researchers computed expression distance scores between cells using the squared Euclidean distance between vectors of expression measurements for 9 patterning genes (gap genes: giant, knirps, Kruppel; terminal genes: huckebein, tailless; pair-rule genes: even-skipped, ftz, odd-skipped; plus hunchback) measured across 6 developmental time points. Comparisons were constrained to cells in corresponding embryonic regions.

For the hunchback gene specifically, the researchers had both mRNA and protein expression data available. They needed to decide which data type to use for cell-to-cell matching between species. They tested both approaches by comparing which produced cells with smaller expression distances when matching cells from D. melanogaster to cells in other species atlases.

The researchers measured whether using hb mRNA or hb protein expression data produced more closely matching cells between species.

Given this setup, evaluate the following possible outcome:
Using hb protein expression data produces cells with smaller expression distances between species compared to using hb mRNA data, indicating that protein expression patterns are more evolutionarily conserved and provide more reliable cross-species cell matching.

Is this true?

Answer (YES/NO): YES